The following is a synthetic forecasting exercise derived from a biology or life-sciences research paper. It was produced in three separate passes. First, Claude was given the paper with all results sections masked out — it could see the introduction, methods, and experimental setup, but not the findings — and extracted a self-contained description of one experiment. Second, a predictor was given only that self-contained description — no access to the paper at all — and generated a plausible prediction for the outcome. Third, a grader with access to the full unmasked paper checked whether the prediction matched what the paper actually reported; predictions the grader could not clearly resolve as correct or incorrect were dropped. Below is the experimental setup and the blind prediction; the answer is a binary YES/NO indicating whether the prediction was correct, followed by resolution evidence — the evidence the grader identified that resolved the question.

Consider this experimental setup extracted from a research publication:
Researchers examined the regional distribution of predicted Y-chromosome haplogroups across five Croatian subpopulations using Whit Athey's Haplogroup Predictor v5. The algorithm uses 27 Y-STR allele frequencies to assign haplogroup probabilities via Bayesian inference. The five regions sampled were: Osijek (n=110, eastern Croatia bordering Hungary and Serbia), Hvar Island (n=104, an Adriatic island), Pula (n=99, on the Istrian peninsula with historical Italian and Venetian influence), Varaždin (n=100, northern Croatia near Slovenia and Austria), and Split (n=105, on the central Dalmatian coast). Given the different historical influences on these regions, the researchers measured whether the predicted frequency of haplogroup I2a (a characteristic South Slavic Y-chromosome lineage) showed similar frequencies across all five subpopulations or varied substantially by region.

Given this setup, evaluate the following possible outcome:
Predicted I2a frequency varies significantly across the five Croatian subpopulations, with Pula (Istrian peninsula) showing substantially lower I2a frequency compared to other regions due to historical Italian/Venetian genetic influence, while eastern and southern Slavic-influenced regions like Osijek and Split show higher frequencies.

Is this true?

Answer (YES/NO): NO